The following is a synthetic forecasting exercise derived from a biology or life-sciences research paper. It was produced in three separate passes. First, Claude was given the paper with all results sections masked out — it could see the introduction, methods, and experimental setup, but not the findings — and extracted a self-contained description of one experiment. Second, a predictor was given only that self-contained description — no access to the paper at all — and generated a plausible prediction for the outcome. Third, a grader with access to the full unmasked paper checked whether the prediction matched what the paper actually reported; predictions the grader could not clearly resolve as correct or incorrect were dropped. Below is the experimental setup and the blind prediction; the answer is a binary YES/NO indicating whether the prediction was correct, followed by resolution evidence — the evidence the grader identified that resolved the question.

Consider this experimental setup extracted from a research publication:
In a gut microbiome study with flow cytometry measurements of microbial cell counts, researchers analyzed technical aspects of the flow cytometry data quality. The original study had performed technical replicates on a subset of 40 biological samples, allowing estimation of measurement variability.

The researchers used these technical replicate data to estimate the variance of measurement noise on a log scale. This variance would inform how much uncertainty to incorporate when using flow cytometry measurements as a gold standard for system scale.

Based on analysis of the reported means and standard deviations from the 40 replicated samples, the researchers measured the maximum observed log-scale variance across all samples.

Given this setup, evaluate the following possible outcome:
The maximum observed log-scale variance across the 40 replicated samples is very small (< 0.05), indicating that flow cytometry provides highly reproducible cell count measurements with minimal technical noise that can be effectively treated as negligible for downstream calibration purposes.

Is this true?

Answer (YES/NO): NO